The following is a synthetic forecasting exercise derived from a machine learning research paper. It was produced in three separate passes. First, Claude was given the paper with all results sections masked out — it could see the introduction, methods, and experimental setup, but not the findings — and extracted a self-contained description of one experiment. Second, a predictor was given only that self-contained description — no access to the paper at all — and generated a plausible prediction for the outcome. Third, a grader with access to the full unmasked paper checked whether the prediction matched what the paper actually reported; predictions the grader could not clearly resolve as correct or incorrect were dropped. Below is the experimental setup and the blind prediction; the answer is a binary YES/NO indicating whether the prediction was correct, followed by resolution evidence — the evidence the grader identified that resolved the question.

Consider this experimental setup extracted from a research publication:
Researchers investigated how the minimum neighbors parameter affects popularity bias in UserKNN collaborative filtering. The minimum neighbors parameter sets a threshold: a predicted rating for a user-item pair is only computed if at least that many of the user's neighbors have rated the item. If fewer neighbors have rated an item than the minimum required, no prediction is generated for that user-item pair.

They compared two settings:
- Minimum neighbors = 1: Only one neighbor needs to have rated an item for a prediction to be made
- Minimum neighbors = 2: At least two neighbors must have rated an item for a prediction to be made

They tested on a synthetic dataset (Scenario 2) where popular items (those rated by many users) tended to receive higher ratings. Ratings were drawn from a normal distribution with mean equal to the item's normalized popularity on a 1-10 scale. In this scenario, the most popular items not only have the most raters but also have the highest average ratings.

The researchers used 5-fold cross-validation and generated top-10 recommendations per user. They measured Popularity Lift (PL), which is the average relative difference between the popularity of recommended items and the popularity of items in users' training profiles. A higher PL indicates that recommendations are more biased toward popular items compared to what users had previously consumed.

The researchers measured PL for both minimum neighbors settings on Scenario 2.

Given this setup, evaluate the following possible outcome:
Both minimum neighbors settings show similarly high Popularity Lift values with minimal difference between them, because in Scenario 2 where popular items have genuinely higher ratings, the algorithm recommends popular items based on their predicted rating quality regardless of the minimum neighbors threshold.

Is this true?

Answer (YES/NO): NO